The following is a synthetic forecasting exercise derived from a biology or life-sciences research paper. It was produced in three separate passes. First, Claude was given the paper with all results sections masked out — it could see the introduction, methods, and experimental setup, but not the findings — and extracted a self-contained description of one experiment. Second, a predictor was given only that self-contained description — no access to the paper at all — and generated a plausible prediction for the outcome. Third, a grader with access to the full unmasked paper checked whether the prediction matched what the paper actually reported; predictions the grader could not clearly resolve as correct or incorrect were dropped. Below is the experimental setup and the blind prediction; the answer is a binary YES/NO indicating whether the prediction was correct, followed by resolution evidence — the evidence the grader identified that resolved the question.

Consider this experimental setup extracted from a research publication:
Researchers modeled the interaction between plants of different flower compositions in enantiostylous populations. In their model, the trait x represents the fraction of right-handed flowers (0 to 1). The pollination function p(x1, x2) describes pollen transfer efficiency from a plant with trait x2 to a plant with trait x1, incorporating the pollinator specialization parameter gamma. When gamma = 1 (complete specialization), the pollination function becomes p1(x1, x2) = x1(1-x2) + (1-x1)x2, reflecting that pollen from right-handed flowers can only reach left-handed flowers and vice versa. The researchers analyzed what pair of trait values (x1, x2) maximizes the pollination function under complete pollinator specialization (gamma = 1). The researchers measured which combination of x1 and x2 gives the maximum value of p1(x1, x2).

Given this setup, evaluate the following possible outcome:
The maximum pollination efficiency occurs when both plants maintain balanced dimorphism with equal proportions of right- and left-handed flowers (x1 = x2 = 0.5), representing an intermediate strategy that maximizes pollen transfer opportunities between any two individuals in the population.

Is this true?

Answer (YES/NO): NO